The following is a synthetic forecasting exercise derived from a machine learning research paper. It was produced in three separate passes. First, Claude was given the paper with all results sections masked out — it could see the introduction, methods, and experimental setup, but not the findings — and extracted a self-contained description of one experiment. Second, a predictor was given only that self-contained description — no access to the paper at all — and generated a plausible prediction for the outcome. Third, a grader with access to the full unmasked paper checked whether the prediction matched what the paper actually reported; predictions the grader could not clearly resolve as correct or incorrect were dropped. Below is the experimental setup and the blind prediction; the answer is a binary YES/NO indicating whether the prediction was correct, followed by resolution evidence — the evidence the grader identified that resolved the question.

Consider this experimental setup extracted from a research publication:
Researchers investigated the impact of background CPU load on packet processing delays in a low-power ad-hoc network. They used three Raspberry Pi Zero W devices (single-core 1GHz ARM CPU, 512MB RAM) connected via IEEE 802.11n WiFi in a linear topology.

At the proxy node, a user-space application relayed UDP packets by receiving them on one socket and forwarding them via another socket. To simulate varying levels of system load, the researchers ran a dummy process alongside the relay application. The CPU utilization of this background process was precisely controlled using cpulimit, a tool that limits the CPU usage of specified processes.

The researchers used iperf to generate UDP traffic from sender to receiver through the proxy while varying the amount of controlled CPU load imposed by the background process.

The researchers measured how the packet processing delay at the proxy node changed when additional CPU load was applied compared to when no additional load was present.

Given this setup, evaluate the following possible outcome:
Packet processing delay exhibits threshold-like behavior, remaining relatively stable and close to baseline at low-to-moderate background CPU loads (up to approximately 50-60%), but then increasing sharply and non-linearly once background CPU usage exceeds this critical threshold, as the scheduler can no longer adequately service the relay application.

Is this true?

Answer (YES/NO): NO